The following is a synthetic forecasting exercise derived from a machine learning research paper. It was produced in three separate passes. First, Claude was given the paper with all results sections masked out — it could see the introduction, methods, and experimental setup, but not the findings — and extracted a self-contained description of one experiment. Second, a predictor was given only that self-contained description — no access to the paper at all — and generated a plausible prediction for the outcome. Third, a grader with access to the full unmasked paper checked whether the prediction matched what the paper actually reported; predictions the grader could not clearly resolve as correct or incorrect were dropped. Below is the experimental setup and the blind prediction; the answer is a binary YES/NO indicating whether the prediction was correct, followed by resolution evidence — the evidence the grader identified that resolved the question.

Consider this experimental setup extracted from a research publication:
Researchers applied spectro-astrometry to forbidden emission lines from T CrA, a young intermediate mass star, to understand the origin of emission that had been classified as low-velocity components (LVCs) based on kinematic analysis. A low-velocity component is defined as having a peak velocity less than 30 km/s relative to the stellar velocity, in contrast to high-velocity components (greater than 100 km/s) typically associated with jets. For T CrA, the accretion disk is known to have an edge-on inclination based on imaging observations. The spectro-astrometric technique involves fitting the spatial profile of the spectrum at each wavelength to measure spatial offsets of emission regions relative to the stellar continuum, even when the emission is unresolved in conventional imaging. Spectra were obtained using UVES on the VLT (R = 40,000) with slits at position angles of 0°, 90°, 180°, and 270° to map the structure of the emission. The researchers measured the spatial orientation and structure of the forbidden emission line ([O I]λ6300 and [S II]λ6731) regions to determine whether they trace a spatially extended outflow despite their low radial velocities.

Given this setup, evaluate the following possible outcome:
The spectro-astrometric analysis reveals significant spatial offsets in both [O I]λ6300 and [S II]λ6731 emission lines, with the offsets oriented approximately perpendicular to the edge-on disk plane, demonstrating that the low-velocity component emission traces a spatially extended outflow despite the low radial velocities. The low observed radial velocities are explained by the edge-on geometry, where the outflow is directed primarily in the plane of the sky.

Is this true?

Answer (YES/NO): YES